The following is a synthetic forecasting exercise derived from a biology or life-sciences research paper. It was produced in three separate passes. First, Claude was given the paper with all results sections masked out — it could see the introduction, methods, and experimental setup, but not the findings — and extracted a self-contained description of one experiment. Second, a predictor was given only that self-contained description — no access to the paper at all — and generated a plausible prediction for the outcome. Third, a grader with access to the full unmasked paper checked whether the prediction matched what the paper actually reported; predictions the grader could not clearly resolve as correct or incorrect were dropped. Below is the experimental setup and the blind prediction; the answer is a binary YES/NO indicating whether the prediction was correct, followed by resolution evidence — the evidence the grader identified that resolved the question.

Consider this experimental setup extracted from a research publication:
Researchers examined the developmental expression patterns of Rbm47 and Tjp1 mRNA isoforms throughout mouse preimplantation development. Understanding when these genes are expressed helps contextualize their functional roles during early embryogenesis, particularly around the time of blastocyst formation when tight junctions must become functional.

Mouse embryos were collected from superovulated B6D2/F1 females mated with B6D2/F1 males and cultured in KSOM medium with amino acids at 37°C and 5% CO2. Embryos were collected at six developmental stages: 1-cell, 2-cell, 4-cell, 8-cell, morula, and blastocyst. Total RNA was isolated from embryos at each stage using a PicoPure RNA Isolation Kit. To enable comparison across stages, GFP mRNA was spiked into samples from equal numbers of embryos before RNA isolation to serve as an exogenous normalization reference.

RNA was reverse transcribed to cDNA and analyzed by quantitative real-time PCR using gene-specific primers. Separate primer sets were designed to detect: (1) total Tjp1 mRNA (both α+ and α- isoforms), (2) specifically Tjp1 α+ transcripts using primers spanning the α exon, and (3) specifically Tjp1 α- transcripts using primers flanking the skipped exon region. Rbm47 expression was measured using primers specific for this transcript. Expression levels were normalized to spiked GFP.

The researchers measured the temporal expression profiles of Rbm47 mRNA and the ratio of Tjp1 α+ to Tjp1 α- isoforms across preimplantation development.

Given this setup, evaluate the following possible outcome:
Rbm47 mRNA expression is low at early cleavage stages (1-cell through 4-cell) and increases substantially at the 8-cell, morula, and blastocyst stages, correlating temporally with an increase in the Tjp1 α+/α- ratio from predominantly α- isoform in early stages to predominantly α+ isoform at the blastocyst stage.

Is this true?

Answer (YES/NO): NO